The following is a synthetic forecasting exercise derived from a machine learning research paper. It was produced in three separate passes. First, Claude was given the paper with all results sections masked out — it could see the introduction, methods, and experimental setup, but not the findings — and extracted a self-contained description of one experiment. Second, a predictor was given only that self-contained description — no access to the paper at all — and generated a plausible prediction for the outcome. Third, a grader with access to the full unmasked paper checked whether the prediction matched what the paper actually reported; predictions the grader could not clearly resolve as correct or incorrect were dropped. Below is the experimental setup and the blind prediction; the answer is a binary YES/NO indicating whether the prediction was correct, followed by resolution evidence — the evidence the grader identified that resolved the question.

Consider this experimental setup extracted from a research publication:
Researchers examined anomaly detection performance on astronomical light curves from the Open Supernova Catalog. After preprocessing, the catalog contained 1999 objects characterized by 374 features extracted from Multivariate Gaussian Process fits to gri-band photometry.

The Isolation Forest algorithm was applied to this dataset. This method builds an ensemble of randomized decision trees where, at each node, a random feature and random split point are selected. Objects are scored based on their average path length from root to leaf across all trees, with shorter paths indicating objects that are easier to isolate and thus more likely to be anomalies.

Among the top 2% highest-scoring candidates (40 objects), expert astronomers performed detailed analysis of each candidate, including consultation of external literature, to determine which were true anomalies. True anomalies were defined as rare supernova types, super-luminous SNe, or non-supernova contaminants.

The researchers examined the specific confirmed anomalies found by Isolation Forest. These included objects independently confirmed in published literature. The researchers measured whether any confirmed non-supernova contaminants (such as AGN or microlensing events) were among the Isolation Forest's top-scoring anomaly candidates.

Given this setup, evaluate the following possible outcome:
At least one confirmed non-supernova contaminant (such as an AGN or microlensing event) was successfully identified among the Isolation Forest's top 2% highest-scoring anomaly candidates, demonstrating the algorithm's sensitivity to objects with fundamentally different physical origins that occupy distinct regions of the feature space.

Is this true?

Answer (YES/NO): YES